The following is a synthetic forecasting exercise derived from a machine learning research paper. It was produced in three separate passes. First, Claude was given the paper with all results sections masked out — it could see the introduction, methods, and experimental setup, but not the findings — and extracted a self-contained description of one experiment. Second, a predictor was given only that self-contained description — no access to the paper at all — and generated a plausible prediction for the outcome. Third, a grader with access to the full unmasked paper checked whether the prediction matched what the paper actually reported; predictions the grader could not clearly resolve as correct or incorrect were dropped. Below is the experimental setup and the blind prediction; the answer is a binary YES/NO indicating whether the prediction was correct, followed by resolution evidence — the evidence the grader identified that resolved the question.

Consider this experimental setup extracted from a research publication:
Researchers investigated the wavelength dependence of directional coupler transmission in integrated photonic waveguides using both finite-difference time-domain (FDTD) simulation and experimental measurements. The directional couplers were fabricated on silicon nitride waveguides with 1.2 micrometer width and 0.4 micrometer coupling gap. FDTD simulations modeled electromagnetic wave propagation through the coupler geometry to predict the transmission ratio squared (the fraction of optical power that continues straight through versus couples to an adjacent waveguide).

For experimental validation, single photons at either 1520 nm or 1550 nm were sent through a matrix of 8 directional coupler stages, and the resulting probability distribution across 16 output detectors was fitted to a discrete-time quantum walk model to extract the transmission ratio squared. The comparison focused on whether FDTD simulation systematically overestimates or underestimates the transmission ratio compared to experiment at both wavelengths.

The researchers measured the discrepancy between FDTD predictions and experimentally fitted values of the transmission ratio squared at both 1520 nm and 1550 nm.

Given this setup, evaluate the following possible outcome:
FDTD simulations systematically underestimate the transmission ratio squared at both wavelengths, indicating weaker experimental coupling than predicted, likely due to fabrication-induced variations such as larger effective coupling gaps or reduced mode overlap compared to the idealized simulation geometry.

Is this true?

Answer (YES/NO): NO